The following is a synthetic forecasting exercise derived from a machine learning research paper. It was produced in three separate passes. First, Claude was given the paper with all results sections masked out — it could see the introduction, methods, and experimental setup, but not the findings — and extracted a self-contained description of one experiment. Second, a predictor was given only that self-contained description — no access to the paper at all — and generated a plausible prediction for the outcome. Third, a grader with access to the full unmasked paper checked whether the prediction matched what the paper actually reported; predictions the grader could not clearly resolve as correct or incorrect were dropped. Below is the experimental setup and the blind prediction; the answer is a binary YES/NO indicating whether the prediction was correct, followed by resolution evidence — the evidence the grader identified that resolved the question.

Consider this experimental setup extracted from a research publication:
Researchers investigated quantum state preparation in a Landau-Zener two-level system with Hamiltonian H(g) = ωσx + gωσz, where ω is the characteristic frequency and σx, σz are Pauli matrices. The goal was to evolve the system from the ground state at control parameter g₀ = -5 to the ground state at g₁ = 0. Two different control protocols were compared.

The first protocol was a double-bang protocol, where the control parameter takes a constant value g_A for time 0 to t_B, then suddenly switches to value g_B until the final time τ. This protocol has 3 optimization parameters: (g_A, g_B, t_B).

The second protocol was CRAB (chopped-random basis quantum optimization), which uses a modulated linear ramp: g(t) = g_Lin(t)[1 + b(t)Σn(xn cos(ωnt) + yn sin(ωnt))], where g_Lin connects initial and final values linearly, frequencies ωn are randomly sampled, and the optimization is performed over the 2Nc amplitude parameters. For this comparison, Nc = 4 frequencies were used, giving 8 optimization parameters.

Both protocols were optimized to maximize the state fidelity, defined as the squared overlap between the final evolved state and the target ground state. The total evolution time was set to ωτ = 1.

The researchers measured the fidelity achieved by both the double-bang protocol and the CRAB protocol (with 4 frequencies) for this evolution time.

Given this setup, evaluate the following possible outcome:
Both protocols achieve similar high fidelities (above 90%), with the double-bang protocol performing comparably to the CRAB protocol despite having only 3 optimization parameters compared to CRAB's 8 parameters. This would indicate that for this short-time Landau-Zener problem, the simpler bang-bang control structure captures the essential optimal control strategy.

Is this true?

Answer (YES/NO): YES